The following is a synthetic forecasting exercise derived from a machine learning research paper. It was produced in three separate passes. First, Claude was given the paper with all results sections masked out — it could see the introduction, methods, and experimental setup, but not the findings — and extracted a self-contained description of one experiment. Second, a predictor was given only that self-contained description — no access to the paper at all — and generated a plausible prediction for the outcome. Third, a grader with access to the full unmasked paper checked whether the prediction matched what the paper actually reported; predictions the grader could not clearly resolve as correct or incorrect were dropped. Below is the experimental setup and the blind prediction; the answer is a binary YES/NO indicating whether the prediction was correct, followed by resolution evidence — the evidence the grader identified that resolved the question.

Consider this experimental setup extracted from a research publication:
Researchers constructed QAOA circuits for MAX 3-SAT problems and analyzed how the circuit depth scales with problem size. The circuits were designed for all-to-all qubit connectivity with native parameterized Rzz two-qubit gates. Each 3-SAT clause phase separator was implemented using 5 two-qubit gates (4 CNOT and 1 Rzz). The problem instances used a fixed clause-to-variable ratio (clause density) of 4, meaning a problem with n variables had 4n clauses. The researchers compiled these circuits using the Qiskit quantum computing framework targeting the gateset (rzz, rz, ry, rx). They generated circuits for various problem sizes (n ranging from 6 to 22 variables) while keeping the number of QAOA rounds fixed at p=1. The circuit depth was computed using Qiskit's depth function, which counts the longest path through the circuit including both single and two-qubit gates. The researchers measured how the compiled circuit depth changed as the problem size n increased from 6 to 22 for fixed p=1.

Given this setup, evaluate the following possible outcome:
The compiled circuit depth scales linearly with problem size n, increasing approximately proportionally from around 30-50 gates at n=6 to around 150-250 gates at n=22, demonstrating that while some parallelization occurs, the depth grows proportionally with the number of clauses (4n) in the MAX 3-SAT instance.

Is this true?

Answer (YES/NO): NO